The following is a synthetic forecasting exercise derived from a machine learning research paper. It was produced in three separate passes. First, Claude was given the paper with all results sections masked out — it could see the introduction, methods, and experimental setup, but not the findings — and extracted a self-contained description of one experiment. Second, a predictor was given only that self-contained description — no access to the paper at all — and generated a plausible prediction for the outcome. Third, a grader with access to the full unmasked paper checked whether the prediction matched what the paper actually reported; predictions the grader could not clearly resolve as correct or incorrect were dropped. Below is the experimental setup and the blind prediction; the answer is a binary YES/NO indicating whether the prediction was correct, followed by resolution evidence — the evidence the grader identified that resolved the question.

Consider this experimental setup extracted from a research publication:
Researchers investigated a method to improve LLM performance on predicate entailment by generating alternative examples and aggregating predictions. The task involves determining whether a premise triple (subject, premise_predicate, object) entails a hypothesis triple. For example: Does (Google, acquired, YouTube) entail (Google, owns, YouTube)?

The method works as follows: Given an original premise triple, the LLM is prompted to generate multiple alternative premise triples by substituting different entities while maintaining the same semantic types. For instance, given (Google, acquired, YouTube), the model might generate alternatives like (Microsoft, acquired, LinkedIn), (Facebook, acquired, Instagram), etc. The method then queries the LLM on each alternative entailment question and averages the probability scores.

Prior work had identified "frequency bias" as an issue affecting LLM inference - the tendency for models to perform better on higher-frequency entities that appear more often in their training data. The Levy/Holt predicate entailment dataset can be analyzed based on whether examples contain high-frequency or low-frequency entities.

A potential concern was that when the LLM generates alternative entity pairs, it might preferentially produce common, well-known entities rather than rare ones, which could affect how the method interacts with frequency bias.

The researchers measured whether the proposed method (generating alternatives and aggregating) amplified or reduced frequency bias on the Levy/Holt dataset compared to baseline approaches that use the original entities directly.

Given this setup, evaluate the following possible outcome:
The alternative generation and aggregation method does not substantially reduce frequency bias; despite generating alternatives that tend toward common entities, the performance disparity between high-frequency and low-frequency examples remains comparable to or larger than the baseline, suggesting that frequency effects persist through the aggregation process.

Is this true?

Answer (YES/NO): YES